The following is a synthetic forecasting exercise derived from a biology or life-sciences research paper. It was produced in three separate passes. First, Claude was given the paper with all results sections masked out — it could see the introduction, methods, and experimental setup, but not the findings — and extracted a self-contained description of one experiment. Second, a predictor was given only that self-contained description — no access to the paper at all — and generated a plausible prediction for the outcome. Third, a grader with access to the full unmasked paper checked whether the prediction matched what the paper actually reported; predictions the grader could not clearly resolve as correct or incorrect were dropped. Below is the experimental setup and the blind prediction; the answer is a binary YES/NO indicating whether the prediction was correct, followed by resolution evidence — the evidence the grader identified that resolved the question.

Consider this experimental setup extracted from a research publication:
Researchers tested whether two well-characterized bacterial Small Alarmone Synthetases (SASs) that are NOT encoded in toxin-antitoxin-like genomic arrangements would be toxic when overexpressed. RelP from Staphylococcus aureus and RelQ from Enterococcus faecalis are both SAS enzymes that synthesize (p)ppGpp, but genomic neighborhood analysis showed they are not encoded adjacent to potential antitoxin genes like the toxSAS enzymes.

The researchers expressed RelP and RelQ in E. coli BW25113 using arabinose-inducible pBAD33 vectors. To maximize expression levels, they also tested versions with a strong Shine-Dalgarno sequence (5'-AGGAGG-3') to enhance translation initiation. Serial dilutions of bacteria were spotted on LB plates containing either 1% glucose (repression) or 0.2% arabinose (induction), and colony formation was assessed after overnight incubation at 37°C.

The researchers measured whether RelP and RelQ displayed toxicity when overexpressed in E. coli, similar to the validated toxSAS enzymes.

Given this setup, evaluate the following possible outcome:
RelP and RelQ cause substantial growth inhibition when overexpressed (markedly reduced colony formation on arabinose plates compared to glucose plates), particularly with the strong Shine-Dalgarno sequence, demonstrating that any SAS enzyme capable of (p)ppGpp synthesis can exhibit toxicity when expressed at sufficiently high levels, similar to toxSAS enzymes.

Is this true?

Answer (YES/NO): NO